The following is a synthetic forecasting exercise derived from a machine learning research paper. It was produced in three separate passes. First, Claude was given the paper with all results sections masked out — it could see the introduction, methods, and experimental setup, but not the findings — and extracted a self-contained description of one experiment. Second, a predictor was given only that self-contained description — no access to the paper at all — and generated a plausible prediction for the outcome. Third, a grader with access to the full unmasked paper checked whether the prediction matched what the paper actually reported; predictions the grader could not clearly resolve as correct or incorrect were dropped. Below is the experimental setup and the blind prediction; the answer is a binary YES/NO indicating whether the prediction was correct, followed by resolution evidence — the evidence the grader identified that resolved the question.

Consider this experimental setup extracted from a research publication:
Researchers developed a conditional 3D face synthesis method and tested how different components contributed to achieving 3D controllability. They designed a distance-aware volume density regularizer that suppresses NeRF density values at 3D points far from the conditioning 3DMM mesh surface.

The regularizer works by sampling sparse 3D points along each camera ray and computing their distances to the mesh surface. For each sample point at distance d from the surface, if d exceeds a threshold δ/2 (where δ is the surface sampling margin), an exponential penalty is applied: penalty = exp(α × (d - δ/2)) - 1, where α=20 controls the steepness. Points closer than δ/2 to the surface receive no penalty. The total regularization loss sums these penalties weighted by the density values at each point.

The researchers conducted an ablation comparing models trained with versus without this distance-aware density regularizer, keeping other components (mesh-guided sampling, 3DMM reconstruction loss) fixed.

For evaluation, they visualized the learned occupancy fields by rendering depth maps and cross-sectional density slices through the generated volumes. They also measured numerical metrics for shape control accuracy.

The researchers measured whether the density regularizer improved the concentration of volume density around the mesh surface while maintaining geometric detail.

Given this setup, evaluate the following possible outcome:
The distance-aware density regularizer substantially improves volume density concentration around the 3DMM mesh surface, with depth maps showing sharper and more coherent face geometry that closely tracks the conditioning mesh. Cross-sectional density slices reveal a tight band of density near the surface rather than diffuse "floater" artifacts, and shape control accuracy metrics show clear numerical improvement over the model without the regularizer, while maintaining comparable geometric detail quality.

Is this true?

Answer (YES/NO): NO